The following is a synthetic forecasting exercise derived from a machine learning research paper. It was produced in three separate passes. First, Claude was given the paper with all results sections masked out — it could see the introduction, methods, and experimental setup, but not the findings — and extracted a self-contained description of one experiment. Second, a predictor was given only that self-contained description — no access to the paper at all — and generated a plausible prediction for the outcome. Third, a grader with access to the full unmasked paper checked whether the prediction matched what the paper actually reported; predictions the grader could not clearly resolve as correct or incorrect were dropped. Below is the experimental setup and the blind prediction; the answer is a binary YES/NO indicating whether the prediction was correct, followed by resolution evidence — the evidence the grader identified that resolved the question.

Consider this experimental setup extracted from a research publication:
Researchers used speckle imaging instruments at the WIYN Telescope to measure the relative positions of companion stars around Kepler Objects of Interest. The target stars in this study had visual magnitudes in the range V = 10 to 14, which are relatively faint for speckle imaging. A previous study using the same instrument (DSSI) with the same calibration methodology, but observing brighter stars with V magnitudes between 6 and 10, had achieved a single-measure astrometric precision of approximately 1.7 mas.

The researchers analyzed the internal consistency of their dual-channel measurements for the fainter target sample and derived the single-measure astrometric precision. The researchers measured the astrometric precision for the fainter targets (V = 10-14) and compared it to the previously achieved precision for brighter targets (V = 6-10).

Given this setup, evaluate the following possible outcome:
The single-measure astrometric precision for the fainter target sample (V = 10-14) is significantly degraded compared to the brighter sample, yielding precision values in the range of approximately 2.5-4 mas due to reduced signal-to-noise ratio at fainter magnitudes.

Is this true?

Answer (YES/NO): YES